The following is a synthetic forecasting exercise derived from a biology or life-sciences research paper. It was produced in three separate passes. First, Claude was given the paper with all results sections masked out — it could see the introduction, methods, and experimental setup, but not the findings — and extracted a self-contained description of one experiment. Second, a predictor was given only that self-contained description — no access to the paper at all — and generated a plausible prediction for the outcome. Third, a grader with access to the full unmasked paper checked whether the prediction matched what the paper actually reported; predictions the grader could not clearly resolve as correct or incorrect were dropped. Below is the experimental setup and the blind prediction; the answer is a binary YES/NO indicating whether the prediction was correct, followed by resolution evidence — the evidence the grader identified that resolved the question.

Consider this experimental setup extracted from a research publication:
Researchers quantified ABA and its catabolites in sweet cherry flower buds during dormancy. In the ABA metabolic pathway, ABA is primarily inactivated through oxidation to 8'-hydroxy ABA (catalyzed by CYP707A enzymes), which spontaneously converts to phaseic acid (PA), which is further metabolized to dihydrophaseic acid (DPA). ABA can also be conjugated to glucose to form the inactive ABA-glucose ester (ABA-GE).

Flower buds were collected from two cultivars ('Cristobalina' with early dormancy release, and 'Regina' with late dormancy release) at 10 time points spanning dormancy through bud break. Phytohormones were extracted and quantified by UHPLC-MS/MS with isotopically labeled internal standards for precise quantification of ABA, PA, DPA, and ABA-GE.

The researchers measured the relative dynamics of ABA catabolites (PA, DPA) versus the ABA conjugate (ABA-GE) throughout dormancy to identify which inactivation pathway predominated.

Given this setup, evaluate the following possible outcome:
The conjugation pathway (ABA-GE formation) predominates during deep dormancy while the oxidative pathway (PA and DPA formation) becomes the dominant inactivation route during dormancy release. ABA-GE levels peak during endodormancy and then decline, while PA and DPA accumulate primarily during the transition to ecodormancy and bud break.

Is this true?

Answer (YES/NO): NO